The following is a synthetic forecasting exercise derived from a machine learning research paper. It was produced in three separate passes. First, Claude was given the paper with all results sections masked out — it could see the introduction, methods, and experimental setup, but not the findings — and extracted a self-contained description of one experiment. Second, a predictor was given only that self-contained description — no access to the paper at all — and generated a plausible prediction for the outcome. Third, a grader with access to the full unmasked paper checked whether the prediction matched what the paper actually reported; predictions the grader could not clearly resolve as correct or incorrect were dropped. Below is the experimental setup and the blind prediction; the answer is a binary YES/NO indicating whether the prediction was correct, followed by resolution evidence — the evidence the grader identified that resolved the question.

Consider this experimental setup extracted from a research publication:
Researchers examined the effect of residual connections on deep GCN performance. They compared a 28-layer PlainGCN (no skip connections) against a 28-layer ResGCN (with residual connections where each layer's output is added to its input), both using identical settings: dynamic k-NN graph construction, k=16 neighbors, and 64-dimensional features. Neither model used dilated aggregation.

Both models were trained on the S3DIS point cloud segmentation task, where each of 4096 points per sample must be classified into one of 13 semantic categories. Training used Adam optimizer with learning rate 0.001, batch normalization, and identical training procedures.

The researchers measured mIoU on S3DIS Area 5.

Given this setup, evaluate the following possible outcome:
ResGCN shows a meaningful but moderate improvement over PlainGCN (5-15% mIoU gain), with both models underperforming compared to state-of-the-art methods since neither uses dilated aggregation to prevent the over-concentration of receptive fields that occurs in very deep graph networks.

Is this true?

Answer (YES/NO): YES